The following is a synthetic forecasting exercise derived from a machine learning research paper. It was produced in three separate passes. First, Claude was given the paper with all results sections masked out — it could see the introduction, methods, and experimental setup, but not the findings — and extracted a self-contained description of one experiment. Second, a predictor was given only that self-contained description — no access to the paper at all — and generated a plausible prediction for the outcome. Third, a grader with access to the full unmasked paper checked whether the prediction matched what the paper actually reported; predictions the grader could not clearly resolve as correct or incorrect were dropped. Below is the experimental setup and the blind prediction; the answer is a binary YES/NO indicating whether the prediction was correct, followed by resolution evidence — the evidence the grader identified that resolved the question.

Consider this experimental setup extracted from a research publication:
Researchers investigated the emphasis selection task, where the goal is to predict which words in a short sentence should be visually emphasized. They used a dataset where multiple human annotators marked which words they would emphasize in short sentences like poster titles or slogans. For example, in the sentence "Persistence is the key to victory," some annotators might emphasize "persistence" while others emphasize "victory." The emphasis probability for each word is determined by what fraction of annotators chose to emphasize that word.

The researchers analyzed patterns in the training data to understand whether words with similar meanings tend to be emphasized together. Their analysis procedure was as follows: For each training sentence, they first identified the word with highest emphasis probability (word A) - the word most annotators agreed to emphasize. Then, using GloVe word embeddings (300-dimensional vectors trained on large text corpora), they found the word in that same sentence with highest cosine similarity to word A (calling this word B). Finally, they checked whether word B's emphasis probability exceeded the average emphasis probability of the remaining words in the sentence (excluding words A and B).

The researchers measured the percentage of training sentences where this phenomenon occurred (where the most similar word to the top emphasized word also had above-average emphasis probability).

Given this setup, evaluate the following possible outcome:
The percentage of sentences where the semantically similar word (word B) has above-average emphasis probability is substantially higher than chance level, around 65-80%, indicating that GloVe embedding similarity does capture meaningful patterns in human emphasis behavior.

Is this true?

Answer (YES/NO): NO